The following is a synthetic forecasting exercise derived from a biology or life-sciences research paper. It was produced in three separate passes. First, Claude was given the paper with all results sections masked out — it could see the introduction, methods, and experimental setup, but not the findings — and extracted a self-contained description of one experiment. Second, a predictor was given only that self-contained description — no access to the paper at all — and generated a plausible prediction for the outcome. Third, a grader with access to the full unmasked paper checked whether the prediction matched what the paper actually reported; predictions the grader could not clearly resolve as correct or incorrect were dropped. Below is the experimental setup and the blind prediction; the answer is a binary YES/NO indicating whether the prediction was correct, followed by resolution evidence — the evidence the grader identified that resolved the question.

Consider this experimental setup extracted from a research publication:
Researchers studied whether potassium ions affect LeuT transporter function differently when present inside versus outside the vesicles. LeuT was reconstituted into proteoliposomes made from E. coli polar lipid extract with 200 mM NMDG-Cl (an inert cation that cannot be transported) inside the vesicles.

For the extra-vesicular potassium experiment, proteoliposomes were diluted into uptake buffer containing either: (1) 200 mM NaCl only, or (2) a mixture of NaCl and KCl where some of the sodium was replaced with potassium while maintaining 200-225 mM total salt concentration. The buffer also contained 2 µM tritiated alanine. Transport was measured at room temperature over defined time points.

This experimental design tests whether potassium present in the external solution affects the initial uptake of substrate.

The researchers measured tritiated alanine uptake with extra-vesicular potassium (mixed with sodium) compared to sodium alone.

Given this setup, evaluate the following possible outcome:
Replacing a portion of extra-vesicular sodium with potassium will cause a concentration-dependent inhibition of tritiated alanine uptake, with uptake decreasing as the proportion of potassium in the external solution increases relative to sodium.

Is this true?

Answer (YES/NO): NO